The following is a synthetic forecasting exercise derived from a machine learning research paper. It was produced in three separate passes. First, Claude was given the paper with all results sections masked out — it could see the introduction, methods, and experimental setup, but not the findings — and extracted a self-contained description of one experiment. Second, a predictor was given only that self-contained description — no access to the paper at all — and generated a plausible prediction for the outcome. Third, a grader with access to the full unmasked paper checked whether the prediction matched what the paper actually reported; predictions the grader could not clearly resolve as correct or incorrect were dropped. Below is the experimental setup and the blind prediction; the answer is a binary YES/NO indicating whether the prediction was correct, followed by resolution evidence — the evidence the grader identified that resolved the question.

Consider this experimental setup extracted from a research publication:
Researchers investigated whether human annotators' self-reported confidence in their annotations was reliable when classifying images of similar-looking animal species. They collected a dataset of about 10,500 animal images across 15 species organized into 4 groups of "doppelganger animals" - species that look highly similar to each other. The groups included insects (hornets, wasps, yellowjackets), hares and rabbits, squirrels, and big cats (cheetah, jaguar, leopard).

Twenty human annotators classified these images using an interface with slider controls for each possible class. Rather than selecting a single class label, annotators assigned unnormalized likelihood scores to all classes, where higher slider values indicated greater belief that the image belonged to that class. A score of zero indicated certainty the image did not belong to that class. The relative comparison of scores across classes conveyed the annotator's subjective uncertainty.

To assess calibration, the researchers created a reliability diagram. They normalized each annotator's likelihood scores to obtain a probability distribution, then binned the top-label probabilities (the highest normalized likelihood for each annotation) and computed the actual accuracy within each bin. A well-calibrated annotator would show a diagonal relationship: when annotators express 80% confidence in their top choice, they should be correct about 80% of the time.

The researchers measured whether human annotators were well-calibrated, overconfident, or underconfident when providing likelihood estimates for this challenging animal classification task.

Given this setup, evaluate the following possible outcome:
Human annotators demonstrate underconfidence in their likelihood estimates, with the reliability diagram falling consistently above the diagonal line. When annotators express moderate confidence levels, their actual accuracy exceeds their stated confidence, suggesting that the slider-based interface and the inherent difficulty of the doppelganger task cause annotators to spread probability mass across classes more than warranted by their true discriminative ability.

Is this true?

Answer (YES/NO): NO